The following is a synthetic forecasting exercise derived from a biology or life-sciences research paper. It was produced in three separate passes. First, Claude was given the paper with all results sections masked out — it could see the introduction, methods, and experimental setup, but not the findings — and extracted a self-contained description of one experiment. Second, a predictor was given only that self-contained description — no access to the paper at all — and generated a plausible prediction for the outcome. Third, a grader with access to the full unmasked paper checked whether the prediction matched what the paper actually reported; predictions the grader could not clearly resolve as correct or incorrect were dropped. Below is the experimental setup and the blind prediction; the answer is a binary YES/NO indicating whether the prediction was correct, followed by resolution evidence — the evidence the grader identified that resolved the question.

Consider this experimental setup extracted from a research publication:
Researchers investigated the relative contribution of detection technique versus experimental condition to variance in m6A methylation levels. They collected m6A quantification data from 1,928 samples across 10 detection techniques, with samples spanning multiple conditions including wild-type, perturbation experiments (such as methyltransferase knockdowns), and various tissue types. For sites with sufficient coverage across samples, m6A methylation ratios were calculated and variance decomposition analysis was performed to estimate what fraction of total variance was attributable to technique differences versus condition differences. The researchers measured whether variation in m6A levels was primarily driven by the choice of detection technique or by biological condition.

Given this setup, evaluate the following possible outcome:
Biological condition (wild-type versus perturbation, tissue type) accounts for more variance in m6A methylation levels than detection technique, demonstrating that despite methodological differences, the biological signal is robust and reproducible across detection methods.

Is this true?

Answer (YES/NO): NO